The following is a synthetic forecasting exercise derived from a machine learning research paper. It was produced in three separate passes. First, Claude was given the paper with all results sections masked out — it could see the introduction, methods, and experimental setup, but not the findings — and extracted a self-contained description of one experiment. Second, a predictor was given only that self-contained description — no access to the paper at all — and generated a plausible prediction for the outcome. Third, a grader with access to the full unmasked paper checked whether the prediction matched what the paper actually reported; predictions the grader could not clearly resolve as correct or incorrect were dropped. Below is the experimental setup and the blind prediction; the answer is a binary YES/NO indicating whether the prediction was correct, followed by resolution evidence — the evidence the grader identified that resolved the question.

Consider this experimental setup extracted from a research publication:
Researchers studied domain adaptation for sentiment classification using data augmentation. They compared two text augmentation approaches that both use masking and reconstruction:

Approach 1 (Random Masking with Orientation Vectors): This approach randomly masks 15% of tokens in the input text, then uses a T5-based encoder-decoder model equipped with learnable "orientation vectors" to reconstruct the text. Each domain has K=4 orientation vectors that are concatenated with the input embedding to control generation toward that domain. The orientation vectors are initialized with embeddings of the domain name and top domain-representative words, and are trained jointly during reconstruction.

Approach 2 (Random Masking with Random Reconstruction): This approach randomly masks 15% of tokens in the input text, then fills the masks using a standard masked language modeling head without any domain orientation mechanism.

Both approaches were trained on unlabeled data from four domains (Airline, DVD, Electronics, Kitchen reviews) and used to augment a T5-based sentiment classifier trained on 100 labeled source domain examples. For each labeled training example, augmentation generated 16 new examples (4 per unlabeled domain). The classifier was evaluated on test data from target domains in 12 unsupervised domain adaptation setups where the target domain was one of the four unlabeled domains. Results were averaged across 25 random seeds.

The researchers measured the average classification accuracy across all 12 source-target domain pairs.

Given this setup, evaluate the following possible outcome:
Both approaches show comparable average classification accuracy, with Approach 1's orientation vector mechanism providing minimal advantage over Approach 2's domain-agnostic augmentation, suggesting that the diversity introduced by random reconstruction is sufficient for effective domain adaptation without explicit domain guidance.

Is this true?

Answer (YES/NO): YES